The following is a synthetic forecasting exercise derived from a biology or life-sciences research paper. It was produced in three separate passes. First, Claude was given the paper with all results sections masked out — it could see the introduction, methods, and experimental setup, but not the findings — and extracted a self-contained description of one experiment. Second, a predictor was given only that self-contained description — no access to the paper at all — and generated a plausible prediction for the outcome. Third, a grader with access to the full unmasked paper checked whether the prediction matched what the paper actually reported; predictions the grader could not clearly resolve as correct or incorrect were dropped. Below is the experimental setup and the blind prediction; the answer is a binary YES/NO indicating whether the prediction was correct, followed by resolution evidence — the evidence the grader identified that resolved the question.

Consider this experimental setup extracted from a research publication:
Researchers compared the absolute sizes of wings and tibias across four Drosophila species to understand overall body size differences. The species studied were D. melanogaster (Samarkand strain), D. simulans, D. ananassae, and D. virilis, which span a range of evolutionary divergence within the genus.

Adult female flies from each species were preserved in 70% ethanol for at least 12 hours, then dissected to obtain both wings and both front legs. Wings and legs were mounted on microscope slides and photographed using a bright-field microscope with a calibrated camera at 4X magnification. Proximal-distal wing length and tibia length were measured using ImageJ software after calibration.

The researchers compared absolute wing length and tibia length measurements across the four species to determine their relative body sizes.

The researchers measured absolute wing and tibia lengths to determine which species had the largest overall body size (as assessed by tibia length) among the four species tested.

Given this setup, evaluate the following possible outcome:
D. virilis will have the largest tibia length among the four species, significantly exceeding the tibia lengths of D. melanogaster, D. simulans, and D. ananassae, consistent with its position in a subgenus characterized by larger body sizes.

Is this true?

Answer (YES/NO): YES